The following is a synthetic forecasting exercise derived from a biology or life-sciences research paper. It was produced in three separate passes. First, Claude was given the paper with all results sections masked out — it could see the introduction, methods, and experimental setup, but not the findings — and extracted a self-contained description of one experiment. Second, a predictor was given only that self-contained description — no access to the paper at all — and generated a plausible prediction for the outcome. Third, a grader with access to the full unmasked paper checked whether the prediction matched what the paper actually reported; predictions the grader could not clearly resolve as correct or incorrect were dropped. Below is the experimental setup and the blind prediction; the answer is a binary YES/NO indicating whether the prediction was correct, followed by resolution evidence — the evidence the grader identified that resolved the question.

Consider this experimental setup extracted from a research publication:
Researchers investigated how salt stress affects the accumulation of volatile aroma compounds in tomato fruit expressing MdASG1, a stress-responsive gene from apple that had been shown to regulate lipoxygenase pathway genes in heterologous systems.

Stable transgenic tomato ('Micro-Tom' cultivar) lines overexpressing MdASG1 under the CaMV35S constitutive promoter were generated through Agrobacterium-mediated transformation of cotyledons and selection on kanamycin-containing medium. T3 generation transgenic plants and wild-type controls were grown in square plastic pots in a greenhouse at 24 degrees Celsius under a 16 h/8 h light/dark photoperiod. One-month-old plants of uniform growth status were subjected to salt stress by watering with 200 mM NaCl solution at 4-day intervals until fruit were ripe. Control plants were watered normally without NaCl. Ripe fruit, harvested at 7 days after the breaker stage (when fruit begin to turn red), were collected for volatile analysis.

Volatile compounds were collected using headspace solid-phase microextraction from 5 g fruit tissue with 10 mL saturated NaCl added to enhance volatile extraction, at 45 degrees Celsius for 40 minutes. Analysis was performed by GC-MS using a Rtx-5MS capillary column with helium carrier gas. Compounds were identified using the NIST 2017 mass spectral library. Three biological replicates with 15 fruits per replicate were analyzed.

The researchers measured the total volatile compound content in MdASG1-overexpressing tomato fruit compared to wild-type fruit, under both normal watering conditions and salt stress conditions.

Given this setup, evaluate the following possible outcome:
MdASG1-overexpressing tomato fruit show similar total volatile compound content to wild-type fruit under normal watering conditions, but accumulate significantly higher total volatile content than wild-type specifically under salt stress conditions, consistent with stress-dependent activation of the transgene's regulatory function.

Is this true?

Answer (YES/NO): NO